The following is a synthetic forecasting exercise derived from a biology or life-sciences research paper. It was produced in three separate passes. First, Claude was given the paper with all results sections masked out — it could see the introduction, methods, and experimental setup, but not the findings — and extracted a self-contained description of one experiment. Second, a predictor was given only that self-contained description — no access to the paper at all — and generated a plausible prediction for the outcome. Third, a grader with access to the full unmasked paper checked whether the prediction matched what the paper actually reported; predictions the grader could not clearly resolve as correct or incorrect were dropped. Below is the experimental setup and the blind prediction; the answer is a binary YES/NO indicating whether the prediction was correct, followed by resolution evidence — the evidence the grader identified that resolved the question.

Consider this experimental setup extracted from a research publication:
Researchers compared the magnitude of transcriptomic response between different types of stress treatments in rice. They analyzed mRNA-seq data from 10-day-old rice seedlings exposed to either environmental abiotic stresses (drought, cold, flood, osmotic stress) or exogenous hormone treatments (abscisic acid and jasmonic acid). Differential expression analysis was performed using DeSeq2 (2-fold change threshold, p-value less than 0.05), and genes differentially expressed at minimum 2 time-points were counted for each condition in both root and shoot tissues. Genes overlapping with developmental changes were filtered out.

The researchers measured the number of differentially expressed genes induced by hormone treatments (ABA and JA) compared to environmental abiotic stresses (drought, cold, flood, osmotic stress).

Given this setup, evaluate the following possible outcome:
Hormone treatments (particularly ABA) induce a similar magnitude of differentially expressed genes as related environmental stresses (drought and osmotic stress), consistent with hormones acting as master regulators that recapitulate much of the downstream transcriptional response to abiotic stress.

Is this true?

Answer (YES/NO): YES